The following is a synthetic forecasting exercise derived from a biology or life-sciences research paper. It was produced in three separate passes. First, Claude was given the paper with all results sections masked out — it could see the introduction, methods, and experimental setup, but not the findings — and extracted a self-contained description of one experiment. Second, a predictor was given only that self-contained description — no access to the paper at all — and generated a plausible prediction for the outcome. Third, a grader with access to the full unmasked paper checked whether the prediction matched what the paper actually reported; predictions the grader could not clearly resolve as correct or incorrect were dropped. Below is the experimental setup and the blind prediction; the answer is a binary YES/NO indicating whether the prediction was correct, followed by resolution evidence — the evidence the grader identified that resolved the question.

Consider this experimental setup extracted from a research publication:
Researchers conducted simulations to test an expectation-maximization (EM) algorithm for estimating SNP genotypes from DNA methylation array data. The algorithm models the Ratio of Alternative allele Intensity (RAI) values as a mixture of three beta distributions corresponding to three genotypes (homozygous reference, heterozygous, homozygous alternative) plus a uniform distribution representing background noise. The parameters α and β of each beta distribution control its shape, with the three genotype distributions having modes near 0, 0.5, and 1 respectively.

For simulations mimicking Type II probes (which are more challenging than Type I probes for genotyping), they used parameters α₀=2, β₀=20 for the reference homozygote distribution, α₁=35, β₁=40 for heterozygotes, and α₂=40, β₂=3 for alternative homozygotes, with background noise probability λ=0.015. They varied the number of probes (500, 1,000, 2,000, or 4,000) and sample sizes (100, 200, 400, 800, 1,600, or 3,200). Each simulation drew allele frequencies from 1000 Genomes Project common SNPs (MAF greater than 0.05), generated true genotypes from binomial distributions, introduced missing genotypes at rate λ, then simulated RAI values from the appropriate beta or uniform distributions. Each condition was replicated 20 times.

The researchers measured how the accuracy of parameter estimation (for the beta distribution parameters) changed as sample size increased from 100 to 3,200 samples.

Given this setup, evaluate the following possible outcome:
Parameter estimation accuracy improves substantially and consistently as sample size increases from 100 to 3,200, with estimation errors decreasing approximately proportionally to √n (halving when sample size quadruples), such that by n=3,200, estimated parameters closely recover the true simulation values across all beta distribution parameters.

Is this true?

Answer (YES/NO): NO